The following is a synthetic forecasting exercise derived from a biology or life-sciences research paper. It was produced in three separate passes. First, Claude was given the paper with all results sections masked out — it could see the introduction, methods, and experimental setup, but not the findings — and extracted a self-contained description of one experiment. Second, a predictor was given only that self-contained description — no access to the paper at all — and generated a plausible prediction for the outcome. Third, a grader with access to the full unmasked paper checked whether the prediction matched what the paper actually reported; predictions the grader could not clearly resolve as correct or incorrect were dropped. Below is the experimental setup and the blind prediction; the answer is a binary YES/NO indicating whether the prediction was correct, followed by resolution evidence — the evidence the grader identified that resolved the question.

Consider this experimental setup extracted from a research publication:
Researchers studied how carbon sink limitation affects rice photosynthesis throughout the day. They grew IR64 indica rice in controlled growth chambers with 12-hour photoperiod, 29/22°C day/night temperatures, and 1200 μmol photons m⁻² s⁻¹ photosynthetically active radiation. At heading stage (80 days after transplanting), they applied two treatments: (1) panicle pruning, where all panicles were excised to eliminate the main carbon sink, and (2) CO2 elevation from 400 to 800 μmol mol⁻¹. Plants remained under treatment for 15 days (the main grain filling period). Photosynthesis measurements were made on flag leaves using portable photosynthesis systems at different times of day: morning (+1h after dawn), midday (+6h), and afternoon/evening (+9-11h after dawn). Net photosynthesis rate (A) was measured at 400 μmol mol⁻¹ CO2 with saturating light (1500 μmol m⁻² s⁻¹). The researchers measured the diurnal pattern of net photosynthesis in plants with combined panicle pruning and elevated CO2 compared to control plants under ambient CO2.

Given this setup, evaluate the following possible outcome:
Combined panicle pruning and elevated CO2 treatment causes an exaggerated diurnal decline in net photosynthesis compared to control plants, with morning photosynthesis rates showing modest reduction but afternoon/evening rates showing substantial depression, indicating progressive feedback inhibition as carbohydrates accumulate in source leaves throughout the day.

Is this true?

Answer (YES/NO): YES